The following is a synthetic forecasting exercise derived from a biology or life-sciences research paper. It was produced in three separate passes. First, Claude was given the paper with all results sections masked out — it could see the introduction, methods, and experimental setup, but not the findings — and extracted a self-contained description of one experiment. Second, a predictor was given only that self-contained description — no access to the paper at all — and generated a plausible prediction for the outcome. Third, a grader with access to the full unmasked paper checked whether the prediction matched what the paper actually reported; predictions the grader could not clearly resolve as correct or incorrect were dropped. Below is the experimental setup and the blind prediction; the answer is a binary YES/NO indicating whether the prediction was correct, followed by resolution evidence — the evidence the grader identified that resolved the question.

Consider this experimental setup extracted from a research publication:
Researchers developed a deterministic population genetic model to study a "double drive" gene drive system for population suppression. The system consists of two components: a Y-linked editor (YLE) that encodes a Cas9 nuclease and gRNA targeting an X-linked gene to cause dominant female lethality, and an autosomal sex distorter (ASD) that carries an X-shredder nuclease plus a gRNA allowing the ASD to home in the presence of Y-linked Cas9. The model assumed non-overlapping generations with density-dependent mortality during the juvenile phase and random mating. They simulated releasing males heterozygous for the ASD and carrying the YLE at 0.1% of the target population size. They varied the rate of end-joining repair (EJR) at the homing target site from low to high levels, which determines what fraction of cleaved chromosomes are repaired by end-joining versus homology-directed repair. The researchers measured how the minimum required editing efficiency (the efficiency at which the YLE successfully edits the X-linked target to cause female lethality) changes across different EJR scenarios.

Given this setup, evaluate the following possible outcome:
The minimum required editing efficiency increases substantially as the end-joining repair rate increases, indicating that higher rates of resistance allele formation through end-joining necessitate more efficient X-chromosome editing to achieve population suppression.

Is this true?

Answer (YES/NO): YES